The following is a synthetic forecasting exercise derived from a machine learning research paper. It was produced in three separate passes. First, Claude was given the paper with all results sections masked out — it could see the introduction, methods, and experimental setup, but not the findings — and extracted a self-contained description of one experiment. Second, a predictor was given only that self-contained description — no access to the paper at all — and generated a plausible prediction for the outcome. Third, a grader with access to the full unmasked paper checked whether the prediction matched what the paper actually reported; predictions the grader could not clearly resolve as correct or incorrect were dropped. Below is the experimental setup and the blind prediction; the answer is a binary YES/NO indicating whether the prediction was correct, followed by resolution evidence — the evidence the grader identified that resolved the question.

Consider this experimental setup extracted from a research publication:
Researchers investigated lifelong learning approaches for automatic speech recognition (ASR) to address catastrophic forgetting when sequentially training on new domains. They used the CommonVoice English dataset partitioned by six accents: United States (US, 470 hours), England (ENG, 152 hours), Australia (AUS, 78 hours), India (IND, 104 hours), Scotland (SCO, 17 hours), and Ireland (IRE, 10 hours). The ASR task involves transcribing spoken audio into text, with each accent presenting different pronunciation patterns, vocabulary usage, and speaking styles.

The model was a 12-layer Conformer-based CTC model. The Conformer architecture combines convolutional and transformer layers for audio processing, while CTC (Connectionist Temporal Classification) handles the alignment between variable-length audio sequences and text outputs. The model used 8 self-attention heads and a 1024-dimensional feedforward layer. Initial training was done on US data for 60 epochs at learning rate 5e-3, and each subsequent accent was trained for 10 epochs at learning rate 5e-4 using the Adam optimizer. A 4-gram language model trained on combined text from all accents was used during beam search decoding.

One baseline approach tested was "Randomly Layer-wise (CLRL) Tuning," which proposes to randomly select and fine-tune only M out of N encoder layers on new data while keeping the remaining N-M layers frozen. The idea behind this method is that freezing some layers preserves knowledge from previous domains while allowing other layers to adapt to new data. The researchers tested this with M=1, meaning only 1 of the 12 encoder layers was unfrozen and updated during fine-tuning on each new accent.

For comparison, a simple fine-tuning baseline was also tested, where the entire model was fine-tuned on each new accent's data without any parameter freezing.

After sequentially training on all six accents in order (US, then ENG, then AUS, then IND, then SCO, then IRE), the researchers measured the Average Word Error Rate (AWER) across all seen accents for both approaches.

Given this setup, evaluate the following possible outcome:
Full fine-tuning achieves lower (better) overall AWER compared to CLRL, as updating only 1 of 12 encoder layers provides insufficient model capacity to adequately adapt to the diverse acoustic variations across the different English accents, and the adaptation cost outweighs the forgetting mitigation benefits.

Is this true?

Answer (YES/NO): YES